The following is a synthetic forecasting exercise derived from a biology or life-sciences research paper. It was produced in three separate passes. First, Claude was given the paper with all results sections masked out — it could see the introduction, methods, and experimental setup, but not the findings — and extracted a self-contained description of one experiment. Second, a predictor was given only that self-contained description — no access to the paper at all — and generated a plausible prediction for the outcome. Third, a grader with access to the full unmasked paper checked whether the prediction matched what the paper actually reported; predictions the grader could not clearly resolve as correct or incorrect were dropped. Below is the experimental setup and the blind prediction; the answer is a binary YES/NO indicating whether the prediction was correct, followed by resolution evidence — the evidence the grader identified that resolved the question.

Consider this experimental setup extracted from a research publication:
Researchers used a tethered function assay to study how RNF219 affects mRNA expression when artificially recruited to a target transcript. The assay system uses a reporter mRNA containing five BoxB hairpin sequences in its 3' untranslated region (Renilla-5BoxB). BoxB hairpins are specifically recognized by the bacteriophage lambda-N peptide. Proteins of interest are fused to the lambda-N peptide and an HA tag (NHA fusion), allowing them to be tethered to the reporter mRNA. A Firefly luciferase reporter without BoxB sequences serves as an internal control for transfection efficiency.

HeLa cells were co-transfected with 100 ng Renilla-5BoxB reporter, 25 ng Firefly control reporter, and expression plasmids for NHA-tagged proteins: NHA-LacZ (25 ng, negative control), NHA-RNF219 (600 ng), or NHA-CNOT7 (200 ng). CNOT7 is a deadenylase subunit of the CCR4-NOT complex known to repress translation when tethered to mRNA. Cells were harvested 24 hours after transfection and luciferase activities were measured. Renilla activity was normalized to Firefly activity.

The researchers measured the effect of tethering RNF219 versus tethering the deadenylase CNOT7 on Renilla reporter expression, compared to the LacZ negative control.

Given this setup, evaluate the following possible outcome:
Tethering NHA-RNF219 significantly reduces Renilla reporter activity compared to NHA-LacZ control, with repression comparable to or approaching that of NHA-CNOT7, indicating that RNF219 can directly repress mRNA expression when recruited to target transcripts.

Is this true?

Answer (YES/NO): NO